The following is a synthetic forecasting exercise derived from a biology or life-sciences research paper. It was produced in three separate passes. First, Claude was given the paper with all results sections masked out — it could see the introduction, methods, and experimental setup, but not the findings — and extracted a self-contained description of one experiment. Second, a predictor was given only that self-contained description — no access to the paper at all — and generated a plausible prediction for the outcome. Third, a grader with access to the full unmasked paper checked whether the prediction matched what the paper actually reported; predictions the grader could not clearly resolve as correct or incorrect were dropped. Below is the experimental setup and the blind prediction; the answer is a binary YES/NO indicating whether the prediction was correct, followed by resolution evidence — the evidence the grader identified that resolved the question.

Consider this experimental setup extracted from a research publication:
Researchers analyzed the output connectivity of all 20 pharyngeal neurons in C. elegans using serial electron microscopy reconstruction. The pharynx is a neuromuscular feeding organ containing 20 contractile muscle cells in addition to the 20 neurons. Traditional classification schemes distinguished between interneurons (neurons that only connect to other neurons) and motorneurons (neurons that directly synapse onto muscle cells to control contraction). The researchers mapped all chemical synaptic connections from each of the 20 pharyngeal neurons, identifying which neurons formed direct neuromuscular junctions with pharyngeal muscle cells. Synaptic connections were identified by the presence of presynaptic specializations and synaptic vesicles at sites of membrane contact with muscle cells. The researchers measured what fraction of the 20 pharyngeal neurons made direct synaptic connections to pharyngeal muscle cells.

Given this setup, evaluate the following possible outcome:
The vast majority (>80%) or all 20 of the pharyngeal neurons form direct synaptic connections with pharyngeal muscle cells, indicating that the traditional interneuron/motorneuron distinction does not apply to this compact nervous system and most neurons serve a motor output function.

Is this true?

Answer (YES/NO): YES